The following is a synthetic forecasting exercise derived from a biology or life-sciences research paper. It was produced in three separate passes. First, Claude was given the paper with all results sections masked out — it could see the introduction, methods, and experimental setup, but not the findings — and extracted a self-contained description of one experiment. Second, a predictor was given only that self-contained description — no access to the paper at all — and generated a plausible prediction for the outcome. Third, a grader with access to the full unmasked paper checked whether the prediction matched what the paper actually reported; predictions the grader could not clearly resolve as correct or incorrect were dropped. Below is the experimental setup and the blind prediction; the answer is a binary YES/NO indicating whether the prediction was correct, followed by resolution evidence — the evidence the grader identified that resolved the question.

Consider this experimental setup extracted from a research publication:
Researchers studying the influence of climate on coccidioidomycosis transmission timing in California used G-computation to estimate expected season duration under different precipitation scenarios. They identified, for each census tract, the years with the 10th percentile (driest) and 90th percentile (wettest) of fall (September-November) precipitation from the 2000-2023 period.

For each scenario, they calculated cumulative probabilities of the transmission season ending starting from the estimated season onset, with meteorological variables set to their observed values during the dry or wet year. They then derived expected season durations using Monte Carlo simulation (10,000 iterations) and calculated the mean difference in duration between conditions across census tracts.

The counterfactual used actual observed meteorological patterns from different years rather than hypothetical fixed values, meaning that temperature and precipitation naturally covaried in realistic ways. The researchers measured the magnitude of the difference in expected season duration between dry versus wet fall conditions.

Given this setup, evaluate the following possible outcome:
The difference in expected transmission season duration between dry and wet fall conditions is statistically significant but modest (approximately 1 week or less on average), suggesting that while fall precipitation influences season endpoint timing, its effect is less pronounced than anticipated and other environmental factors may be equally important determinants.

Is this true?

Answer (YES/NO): YES